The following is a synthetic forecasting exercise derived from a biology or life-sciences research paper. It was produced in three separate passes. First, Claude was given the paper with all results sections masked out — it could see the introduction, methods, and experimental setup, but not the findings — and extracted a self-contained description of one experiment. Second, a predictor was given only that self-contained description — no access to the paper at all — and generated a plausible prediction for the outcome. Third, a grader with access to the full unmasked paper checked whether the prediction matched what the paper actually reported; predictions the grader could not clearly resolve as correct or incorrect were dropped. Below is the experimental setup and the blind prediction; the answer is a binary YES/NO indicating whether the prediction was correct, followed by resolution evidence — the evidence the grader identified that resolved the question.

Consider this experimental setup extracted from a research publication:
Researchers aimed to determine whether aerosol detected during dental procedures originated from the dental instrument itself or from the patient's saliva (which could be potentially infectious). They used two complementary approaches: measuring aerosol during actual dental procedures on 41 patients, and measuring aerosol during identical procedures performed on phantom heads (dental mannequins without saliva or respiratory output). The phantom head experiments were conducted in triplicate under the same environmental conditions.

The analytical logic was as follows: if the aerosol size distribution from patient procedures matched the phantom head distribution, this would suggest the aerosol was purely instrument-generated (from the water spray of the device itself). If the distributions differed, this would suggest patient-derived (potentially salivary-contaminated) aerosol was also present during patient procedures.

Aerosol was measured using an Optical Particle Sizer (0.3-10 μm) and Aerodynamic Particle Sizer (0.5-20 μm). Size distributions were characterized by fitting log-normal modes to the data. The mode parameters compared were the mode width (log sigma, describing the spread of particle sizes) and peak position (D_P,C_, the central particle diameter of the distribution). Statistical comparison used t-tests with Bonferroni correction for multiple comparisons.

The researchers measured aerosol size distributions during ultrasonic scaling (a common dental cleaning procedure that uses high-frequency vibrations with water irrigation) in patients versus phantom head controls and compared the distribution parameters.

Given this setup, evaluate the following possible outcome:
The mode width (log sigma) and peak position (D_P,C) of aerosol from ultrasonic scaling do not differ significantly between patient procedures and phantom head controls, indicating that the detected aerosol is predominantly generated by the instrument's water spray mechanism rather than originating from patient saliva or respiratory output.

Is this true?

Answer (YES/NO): YES